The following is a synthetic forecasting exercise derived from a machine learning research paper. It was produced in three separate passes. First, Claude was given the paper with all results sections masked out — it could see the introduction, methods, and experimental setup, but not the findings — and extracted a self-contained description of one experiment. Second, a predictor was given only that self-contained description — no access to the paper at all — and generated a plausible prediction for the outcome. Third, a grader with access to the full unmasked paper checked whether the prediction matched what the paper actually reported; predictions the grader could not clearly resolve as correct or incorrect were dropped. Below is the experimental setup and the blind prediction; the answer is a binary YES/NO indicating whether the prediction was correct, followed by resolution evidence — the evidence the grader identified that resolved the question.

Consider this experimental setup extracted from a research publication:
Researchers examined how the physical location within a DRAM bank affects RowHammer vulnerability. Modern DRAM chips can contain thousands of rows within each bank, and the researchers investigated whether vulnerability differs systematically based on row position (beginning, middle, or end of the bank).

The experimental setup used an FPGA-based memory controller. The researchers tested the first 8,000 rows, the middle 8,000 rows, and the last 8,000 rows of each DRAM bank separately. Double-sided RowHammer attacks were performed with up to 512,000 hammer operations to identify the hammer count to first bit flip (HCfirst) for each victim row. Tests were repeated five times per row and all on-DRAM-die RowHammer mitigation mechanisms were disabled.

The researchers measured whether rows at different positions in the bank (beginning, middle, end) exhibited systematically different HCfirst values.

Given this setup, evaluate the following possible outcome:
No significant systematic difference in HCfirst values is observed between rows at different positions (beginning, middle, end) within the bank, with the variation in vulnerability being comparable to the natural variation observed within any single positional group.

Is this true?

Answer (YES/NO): YES